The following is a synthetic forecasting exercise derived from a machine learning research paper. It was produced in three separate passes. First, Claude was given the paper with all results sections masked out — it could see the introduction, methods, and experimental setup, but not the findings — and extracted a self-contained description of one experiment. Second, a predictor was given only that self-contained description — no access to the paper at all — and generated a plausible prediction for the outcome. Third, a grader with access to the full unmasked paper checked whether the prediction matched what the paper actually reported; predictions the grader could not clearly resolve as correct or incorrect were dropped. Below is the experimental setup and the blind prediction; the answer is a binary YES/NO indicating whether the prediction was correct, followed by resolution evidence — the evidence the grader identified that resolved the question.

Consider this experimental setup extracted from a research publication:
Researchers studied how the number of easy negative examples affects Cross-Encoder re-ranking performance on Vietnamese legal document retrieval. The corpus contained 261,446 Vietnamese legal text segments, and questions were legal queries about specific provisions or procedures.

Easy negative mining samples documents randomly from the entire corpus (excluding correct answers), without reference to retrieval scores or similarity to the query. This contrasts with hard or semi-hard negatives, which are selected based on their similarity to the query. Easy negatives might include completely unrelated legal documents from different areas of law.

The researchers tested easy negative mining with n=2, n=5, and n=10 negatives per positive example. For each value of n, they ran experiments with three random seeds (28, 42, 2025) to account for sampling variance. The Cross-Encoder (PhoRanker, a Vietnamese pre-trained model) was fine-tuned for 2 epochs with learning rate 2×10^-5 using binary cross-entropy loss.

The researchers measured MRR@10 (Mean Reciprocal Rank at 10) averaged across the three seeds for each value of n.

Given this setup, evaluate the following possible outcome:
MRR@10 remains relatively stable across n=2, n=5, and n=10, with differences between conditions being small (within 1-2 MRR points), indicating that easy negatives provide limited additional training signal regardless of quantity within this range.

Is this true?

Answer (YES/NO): NO